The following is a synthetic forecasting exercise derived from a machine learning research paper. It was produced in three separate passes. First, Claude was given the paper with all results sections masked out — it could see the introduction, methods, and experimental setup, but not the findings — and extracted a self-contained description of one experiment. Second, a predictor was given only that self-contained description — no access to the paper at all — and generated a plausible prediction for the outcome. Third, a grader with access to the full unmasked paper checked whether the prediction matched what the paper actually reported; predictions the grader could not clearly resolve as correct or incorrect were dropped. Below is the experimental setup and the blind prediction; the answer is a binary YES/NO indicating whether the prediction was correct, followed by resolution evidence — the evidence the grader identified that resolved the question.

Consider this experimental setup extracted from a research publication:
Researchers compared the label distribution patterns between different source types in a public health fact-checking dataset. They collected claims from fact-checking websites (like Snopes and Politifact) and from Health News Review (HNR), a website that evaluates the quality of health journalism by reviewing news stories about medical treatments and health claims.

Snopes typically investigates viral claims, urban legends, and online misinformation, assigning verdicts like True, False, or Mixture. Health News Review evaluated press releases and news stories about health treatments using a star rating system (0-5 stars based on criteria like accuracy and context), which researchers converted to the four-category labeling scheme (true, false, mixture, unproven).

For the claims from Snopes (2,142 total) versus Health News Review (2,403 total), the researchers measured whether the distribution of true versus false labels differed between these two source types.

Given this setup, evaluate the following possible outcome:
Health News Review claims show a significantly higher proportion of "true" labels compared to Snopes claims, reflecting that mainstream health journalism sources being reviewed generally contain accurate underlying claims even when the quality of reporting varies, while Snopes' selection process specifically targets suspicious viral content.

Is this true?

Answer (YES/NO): YES